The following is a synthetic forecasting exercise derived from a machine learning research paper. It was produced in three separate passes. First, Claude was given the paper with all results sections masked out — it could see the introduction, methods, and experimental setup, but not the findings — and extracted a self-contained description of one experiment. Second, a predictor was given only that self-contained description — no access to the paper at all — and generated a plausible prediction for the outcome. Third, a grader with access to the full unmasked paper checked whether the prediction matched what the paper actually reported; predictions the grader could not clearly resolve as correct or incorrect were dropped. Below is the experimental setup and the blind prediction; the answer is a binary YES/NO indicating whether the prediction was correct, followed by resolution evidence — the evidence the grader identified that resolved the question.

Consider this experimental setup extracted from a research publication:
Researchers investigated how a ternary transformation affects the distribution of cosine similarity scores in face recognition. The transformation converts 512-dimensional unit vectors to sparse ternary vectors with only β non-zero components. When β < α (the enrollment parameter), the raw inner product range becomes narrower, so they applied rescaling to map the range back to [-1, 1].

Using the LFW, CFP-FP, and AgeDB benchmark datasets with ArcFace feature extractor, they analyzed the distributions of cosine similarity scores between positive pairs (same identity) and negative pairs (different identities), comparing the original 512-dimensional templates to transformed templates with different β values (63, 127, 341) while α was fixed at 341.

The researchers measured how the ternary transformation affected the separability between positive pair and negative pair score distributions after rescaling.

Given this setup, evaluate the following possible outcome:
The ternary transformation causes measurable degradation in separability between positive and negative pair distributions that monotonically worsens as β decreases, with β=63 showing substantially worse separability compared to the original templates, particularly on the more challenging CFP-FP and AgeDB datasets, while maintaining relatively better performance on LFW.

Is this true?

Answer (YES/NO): NO